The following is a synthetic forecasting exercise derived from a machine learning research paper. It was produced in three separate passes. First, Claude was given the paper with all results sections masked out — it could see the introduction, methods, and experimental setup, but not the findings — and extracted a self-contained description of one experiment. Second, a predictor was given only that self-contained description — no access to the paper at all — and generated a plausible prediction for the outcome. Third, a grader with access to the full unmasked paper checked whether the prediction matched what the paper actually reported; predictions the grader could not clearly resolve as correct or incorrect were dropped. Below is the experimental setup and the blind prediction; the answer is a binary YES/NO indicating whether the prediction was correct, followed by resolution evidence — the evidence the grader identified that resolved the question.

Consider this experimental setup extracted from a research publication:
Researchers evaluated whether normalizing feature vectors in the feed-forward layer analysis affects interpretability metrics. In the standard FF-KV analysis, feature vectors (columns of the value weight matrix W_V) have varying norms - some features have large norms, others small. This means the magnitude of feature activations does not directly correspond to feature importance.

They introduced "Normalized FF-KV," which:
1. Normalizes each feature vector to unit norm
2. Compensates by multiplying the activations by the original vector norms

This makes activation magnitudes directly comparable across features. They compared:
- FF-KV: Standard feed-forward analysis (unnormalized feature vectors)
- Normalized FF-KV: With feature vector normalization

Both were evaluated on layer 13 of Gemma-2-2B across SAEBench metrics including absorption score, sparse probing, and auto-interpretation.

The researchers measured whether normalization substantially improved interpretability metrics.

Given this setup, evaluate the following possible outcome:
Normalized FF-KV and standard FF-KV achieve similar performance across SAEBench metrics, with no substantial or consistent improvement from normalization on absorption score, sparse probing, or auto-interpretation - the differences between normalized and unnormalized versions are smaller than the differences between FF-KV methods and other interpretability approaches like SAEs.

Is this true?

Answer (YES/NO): YES